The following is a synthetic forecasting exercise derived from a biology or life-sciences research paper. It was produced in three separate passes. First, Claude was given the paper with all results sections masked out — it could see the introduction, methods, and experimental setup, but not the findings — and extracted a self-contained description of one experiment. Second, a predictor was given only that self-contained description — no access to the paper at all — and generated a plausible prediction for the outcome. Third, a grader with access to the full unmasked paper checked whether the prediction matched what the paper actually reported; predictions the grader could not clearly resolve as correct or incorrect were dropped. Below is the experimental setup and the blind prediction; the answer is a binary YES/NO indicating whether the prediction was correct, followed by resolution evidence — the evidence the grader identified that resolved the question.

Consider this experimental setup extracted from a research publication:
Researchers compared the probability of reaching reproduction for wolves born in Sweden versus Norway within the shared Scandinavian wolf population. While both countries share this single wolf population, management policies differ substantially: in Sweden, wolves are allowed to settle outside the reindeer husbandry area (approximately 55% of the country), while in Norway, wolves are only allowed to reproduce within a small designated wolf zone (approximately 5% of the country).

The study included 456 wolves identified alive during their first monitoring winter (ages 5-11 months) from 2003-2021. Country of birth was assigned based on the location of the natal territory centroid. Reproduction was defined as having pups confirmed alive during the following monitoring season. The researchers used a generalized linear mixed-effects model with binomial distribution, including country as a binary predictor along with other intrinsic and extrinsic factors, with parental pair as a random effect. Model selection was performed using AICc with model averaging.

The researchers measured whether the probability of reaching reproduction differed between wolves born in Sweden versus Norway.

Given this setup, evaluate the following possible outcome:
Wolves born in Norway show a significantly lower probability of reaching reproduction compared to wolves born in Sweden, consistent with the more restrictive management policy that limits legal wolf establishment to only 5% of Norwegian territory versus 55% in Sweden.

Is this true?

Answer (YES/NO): NO